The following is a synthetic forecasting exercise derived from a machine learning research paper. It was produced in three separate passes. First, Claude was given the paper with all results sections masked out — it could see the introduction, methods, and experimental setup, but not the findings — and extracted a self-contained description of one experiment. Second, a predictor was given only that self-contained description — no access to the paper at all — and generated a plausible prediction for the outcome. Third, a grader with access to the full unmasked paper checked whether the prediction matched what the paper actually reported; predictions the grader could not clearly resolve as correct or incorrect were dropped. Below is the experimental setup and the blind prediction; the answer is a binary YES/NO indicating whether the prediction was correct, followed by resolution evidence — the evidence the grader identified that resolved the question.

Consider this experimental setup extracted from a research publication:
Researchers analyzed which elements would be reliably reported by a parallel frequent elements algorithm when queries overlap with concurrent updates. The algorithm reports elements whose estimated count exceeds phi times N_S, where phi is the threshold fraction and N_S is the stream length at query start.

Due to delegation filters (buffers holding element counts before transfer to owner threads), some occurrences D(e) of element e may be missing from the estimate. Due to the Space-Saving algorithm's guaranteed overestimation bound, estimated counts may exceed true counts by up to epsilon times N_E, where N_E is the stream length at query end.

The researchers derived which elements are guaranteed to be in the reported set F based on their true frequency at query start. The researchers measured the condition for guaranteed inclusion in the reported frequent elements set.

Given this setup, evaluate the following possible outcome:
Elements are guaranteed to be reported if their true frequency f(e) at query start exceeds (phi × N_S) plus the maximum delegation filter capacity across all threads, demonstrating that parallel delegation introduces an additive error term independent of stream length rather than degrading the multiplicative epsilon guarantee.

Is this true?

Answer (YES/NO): NO